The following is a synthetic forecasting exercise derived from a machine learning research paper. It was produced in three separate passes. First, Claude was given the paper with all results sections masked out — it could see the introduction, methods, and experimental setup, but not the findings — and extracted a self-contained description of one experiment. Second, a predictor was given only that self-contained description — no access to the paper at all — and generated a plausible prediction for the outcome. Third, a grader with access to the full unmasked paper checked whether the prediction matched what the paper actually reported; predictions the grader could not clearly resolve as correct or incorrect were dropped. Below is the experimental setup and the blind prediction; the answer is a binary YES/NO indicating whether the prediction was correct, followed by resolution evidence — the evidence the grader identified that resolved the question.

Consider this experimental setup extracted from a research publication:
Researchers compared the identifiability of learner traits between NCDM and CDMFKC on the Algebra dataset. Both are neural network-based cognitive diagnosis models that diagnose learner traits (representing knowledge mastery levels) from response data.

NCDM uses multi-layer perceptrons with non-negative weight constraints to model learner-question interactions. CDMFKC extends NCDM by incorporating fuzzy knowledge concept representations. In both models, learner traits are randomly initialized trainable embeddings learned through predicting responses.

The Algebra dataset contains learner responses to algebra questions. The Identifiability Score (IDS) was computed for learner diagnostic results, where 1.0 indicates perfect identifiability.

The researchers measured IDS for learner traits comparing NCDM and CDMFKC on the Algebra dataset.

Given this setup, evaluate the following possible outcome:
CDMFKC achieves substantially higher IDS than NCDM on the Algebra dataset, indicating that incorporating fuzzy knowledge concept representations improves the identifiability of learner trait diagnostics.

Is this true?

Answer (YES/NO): NO